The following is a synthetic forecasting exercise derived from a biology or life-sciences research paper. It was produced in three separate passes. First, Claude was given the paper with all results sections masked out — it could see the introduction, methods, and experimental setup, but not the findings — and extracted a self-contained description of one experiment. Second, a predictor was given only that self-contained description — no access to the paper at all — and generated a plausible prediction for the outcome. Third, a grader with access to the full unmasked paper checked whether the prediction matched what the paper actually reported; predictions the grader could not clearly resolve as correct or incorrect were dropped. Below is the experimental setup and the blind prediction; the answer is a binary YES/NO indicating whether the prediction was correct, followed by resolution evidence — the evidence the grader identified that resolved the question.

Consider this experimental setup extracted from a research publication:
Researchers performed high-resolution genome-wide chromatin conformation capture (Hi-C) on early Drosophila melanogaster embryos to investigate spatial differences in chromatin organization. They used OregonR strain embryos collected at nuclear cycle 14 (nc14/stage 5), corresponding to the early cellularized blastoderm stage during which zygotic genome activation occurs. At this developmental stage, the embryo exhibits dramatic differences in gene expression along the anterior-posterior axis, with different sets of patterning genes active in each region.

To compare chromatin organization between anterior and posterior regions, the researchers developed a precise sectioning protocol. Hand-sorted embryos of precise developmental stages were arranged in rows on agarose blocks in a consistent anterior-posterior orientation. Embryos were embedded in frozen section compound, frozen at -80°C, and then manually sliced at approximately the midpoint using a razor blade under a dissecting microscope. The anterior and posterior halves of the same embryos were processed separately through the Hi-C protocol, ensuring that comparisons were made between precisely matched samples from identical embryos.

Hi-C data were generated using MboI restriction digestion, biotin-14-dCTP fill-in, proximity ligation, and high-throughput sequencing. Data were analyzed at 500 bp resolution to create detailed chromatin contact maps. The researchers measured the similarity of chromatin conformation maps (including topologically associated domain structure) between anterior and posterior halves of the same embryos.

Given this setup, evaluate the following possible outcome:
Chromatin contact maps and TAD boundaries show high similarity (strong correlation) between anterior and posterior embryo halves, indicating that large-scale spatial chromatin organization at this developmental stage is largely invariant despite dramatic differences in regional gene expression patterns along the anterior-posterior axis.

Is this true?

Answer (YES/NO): YES